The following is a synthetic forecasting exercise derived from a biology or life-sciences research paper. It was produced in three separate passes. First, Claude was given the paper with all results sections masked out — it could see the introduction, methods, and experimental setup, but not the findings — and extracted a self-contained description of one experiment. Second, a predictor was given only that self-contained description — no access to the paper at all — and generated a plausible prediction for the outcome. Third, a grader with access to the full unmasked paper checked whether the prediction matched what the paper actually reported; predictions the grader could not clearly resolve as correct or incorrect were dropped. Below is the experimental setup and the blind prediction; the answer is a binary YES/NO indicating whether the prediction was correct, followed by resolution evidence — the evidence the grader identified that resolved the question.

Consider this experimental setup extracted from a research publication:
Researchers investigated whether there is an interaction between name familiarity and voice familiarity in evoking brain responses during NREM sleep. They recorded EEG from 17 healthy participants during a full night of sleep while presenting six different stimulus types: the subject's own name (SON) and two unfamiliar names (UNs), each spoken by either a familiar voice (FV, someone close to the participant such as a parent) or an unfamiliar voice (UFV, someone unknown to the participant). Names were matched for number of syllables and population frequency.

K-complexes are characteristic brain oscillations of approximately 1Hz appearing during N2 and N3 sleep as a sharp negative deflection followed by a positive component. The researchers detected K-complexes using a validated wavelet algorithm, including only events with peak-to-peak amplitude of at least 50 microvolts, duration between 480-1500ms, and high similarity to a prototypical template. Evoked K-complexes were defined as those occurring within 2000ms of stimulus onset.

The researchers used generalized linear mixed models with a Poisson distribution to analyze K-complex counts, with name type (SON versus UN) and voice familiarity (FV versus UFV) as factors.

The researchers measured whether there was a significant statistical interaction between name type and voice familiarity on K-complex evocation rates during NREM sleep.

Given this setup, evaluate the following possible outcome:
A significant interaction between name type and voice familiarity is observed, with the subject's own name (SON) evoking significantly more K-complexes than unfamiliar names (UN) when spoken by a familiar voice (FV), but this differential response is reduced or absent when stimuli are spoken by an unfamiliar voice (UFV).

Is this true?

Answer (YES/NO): NO